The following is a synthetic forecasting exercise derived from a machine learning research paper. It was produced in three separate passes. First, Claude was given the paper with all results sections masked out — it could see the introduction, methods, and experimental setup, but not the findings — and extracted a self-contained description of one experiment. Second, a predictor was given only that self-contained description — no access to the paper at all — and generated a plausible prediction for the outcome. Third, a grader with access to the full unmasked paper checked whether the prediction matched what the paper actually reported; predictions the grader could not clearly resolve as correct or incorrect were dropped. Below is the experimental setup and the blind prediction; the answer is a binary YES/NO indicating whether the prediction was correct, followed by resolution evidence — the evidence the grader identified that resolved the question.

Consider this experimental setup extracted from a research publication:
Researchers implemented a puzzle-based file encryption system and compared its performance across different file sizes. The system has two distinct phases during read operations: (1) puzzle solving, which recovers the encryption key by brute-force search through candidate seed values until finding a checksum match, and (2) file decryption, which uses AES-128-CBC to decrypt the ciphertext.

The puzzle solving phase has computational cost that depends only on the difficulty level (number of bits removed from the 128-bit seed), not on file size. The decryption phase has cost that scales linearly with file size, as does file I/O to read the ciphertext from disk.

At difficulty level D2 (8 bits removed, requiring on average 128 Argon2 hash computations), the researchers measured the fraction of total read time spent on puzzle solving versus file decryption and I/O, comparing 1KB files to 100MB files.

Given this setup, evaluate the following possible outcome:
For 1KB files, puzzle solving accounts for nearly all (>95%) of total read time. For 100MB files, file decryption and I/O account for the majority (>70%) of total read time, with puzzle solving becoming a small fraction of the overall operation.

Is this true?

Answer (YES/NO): NO